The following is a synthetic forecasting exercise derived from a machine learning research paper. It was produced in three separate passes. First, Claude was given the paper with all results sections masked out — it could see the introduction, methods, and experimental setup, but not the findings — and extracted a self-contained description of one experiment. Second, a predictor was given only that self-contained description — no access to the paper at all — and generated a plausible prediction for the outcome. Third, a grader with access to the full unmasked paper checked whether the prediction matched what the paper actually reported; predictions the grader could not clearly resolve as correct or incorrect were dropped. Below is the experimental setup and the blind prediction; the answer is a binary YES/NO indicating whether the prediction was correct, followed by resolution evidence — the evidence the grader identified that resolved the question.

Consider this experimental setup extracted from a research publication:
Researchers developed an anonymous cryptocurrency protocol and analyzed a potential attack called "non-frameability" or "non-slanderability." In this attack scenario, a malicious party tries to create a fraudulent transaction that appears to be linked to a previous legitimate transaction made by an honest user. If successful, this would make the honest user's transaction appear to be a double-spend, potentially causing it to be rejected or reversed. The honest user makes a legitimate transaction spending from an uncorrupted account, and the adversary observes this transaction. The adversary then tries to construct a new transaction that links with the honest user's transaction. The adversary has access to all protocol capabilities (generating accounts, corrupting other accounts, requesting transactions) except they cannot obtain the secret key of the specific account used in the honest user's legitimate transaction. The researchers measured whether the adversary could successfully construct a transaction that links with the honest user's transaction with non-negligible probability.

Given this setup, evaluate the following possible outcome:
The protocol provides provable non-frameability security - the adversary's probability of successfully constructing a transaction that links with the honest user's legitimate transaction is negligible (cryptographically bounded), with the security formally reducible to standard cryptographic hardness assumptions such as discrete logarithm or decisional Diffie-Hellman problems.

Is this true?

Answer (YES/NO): NO